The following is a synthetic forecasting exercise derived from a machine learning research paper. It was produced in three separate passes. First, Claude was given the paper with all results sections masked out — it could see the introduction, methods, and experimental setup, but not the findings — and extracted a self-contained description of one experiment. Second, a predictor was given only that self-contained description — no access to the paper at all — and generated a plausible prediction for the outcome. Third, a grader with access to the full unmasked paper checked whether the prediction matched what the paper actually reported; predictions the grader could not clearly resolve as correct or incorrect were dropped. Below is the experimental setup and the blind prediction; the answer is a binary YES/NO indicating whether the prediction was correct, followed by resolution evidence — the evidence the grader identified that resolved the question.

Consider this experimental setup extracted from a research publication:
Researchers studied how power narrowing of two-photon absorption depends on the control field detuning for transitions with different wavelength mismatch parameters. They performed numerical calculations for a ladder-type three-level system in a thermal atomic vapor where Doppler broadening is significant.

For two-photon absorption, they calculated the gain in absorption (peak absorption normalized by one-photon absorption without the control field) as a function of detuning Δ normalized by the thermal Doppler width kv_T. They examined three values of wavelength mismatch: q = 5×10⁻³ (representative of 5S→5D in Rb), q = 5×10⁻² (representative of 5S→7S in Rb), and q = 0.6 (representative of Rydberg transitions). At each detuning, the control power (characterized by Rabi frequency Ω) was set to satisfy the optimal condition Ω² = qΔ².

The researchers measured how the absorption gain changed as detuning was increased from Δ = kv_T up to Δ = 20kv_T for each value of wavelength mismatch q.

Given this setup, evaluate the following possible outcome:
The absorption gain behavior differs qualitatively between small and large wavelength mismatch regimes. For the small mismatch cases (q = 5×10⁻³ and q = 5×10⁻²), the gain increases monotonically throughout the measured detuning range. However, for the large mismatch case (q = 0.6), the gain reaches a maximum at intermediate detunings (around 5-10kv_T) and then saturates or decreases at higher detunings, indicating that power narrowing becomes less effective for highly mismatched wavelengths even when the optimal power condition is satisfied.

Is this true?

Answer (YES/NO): NO